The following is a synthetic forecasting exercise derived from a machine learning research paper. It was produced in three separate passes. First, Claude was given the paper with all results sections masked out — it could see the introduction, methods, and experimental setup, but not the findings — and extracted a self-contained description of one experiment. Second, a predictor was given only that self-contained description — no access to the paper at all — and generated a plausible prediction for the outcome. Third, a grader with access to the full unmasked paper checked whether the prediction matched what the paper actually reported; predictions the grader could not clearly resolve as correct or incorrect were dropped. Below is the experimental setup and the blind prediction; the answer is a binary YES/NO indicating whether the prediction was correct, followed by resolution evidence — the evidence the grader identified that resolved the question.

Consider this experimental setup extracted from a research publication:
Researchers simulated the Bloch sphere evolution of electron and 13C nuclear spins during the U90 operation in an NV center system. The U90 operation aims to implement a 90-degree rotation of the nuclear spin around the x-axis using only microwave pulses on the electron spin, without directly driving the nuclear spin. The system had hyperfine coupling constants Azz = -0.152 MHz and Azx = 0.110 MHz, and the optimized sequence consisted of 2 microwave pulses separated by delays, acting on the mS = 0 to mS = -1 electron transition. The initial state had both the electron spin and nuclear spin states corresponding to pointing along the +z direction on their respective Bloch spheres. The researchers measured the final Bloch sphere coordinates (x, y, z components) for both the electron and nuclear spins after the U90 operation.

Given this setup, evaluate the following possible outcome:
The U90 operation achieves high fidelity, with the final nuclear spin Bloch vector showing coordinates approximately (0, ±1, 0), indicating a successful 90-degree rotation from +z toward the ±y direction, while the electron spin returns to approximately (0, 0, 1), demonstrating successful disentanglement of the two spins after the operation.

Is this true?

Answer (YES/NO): NO